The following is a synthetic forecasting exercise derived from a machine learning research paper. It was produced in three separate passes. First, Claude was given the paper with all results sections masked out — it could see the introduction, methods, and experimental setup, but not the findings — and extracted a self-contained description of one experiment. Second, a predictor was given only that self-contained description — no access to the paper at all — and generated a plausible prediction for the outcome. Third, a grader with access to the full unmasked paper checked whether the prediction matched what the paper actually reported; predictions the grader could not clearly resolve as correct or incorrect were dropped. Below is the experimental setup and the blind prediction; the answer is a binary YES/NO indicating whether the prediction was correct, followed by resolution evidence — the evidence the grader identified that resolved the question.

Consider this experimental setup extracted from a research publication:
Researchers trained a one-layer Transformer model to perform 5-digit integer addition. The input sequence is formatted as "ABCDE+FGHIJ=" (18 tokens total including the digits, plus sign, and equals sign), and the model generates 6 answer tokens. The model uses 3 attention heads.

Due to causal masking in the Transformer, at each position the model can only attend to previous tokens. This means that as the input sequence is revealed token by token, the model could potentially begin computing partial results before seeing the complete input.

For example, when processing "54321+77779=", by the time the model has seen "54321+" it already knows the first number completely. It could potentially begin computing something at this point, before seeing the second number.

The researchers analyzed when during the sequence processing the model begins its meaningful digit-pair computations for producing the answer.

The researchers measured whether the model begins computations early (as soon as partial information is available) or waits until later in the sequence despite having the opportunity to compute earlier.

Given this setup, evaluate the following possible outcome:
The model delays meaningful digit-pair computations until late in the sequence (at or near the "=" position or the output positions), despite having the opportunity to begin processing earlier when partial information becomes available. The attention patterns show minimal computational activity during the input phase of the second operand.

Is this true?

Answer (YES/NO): YES